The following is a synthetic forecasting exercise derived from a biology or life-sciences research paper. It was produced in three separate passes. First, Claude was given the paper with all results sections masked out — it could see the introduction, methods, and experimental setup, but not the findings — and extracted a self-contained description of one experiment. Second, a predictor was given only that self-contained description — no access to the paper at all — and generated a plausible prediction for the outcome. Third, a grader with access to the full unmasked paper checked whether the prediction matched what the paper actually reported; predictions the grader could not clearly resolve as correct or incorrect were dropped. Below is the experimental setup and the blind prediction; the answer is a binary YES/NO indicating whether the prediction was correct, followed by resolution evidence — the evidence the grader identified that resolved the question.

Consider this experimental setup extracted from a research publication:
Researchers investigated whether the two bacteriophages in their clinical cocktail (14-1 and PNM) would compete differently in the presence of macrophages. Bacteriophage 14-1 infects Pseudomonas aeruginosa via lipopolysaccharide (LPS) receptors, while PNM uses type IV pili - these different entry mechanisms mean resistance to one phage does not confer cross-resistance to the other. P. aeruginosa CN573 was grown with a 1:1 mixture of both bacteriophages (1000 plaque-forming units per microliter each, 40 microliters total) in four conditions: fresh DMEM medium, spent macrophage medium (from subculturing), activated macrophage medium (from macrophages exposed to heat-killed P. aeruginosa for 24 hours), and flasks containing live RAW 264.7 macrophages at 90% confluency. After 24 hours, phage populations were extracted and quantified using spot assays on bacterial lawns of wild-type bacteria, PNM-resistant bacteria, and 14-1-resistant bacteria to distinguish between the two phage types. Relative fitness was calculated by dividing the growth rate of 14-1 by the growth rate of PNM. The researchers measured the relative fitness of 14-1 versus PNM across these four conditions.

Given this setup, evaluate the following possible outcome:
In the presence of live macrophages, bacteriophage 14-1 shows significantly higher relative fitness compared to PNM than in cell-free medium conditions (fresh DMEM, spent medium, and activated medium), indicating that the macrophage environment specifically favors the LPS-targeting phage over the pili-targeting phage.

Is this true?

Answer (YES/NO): NO